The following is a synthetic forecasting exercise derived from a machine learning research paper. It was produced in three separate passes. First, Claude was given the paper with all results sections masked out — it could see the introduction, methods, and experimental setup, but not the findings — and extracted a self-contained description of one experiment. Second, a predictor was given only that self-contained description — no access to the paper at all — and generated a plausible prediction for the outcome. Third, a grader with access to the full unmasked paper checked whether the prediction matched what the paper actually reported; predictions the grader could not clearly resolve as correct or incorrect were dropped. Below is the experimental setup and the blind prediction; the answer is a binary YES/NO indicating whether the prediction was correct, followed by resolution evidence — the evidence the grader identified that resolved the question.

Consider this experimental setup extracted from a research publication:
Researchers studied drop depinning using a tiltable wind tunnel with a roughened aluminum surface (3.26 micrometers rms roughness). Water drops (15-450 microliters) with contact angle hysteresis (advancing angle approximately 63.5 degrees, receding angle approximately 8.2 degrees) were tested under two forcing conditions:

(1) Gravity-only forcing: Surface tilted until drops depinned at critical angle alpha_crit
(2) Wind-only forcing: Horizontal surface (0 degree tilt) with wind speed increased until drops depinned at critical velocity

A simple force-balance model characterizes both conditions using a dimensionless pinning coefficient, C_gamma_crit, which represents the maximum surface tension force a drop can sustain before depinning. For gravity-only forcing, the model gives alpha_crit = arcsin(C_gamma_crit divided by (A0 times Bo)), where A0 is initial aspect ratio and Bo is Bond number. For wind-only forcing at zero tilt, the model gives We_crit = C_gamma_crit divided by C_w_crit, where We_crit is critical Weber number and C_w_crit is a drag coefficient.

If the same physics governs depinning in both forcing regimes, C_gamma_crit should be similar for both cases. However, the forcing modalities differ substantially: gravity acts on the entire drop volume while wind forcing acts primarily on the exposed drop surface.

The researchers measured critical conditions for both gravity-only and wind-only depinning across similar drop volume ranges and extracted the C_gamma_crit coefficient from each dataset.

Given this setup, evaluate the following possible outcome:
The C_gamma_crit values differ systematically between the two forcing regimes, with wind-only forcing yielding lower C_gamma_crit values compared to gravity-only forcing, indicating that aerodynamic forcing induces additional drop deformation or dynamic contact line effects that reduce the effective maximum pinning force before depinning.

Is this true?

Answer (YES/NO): NO